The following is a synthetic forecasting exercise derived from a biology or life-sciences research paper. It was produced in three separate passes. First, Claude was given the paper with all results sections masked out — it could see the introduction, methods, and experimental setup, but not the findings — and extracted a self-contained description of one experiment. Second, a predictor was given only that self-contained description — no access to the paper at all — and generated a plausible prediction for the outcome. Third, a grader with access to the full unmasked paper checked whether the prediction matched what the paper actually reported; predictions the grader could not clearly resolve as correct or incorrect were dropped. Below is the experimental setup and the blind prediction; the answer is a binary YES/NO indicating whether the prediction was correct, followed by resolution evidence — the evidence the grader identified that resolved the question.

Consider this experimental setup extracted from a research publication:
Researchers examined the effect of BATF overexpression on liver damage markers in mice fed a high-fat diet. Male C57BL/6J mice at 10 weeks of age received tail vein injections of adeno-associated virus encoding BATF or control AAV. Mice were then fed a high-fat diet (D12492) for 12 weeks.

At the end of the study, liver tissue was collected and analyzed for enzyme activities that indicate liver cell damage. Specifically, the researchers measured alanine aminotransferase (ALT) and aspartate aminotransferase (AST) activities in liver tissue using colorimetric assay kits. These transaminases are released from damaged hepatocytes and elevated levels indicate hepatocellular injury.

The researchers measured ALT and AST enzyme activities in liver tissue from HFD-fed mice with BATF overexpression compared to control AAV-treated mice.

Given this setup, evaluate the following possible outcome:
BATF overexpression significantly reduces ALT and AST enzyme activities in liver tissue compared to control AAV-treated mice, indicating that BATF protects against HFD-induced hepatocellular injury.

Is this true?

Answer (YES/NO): YES